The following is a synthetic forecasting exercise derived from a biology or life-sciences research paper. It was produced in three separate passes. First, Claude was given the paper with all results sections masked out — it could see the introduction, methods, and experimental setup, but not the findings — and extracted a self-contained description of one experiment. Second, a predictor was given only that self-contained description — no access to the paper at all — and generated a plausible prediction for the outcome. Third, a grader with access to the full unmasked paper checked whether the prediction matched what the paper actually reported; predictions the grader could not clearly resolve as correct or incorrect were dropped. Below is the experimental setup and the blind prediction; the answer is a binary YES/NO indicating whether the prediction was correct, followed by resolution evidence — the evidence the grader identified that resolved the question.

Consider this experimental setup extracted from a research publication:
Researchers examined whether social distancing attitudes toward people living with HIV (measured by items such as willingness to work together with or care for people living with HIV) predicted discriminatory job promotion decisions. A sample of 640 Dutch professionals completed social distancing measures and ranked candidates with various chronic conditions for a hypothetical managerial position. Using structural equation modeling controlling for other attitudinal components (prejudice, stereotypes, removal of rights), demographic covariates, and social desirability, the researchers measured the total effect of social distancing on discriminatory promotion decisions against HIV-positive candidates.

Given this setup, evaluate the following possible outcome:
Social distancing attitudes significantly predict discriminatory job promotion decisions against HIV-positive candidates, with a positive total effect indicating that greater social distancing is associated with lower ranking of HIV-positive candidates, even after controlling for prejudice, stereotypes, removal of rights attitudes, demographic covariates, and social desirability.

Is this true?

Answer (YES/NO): NO